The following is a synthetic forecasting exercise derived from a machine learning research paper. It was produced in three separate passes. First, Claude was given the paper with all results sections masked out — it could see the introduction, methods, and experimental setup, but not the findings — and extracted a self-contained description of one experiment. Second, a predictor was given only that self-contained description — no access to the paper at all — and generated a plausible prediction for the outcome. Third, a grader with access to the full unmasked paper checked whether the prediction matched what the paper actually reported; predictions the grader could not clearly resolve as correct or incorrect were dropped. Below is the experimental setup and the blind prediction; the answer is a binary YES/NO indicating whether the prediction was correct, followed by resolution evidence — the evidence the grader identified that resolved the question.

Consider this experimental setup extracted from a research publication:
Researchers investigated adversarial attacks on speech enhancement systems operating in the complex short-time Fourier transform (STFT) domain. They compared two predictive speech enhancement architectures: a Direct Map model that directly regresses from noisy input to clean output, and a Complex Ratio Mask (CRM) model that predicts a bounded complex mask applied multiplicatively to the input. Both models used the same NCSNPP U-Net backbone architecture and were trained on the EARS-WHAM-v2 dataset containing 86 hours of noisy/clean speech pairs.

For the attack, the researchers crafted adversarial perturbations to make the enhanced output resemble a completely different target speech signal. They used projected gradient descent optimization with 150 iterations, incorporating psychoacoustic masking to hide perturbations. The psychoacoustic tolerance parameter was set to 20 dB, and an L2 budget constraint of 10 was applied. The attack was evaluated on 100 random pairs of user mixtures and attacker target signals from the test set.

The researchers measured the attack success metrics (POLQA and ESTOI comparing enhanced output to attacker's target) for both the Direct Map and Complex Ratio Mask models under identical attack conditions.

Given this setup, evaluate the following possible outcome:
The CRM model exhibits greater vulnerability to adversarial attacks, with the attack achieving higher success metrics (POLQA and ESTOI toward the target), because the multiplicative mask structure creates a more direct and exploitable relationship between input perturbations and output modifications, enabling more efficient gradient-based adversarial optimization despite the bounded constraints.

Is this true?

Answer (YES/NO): NO